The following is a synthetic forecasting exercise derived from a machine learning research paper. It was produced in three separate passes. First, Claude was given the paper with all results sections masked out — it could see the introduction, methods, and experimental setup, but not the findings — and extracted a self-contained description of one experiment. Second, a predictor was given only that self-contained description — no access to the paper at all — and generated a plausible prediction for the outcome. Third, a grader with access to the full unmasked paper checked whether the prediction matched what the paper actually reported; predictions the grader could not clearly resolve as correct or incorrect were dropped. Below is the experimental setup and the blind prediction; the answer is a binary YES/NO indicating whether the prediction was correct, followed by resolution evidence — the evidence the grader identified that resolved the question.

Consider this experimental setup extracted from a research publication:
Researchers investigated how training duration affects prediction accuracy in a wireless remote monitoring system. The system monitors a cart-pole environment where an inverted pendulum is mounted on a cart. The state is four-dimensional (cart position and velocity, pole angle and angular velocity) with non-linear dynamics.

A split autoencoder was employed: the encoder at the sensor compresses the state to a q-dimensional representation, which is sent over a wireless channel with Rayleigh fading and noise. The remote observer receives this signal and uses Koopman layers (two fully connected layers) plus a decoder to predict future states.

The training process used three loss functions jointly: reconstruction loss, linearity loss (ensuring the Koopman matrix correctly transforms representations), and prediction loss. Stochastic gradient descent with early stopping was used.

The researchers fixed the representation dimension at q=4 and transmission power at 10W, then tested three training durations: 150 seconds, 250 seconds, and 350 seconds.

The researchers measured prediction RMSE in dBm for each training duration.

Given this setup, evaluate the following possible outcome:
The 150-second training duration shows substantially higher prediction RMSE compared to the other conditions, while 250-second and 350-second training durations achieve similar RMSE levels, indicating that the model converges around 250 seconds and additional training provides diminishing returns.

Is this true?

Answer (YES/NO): NO